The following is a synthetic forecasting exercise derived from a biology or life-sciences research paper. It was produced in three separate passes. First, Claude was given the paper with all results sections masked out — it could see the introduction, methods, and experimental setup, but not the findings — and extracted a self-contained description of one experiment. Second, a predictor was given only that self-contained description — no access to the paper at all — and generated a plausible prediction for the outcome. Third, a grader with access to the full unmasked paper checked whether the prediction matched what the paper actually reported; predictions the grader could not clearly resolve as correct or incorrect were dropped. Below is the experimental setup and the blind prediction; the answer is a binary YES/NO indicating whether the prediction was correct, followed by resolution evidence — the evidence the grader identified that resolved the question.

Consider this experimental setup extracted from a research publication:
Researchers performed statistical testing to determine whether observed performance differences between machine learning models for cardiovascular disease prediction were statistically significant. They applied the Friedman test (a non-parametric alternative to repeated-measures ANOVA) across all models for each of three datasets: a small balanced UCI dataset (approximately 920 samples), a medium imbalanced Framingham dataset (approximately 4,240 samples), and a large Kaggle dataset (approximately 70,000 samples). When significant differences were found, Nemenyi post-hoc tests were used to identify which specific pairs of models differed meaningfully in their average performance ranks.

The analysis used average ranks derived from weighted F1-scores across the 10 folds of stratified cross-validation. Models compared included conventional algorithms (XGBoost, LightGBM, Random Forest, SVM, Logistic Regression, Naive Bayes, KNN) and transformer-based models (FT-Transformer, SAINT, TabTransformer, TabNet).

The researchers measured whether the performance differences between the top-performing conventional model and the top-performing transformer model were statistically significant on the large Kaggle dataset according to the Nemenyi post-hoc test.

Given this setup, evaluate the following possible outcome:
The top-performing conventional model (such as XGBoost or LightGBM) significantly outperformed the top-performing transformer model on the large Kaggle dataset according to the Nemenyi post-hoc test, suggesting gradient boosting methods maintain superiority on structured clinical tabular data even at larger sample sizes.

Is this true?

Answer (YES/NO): NO